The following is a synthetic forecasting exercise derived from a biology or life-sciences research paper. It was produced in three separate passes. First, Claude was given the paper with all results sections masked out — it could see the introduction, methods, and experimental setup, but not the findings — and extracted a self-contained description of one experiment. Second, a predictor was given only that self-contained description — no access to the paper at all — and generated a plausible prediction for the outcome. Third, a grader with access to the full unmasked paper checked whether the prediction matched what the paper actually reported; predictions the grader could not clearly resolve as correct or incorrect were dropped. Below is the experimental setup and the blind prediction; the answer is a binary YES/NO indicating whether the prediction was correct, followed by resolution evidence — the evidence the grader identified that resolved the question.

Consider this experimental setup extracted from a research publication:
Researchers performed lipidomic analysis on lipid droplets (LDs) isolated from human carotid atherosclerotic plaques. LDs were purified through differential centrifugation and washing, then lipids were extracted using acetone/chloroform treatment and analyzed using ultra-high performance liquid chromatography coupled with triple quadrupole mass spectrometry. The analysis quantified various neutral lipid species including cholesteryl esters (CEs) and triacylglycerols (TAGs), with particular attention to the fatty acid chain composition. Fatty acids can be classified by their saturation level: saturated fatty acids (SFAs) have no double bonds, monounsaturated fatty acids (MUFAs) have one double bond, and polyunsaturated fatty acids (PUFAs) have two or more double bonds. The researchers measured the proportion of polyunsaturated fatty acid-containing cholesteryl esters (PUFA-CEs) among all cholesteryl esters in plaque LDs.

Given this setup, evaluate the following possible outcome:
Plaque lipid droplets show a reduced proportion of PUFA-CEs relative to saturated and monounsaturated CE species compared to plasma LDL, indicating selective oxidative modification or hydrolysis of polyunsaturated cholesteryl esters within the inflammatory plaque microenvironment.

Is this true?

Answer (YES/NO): NO